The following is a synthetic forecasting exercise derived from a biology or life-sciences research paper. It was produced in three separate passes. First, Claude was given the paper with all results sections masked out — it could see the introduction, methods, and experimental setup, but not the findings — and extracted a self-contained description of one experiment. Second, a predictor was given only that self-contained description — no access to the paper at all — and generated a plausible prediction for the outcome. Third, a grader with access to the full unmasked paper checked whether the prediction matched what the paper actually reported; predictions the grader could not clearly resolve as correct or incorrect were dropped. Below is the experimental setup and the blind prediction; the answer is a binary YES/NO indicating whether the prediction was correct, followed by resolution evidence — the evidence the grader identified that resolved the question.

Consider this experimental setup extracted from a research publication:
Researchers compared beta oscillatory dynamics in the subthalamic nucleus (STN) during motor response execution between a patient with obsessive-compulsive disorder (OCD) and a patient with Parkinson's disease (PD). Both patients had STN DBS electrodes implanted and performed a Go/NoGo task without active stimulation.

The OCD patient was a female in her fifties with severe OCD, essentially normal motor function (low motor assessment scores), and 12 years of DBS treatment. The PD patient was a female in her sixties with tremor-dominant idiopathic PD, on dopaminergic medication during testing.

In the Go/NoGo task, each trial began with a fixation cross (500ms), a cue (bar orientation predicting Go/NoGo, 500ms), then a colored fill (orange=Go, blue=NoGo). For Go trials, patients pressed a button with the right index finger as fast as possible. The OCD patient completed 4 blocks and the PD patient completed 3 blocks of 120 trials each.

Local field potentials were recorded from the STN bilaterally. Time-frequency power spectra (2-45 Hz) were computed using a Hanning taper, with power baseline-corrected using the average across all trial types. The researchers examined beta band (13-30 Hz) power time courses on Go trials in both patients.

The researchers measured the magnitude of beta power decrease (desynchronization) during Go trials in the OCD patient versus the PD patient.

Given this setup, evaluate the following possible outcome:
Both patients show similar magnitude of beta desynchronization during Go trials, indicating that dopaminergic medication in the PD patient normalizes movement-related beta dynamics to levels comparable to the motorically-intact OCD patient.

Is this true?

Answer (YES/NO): NO